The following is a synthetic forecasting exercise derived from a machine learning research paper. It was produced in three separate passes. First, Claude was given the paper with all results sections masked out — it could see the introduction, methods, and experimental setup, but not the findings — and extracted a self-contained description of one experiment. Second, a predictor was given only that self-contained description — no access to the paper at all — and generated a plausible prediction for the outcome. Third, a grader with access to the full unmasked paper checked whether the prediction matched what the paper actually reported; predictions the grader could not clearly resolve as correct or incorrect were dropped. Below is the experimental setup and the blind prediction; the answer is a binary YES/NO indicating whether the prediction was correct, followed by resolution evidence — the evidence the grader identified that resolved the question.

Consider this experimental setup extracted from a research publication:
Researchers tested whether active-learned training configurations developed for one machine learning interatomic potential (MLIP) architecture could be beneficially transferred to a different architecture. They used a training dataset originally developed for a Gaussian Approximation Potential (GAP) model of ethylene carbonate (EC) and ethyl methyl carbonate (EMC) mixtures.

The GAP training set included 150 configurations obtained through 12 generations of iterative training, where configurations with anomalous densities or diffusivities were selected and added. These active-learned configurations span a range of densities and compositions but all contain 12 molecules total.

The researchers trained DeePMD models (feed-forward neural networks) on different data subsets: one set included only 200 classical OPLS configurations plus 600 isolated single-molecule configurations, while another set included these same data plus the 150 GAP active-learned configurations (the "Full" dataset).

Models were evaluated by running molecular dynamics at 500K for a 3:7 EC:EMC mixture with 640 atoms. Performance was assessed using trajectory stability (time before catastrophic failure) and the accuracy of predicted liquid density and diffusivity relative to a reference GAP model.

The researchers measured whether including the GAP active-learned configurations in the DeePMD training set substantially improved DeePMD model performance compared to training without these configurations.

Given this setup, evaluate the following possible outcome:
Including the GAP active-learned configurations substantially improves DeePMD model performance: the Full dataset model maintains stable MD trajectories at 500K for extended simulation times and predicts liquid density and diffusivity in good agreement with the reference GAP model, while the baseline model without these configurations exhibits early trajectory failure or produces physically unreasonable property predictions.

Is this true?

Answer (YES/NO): NO